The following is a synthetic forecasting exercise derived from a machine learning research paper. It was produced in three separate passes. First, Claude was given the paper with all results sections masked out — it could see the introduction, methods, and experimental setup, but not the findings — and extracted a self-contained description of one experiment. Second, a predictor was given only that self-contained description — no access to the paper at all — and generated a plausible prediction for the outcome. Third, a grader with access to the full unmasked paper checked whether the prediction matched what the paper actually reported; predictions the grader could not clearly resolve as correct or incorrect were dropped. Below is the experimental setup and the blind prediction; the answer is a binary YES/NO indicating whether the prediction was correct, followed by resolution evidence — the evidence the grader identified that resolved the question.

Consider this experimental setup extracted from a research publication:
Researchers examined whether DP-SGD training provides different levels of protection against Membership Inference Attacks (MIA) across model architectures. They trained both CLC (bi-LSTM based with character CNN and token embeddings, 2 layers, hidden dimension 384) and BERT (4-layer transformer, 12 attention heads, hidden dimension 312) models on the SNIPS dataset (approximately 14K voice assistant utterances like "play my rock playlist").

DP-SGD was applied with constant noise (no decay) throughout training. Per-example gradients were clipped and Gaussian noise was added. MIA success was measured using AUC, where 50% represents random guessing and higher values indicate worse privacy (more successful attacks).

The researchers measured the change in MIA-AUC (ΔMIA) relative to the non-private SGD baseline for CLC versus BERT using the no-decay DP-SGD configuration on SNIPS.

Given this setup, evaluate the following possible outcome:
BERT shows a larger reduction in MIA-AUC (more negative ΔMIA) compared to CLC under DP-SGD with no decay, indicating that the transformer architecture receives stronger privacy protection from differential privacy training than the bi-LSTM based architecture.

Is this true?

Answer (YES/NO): YES